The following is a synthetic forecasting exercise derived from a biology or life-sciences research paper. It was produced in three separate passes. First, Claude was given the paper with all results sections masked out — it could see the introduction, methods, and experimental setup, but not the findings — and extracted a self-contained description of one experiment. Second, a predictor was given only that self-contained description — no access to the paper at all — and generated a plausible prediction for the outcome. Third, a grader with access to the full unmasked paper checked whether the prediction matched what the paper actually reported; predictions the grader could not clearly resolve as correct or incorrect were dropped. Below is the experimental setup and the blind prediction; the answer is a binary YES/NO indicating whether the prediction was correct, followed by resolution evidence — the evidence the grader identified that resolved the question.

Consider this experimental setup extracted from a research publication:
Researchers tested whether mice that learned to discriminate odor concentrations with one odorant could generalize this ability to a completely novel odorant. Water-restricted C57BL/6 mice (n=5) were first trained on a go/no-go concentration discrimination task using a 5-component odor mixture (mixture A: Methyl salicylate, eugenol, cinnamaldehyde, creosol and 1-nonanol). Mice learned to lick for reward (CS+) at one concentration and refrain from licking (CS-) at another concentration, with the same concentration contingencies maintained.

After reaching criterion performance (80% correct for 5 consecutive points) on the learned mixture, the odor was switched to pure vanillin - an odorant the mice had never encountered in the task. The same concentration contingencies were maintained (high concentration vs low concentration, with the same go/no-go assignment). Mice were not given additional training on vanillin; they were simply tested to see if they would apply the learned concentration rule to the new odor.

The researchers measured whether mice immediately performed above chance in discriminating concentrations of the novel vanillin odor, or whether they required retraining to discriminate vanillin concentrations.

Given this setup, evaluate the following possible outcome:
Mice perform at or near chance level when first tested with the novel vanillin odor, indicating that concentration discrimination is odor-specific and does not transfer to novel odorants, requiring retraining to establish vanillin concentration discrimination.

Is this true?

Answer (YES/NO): NO